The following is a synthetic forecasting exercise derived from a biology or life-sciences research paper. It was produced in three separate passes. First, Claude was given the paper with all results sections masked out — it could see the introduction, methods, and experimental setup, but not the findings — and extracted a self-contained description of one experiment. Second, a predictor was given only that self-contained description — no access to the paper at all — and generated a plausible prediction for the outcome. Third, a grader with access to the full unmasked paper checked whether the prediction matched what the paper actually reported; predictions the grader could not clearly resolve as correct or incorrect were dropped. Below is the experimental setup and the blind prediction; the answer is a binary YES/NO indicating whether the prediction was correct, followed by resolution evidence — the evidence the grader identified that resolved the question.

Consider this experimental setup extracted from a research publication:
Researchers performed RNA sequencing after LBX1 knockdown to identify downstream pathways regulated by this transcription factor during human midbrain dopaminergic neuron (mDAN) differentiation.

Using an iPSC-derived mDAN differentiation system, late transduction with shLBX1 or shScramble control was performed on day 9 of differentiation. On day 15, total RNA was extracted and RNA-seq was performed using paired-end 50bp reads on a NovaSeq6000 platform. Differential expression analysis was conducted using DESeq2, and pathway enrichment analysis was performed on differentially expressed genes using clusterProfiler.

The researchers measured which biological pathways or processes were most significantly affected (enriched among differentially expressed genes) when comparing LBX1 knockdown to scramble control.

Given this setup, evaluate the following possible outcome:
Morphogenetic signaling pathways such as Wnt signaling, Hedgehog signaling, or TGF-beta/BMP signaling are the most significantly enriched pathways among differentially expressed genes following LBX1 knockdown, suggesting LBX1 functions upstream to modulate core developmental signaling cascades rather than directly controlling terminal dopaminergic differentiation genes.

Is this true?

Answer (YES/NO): NO